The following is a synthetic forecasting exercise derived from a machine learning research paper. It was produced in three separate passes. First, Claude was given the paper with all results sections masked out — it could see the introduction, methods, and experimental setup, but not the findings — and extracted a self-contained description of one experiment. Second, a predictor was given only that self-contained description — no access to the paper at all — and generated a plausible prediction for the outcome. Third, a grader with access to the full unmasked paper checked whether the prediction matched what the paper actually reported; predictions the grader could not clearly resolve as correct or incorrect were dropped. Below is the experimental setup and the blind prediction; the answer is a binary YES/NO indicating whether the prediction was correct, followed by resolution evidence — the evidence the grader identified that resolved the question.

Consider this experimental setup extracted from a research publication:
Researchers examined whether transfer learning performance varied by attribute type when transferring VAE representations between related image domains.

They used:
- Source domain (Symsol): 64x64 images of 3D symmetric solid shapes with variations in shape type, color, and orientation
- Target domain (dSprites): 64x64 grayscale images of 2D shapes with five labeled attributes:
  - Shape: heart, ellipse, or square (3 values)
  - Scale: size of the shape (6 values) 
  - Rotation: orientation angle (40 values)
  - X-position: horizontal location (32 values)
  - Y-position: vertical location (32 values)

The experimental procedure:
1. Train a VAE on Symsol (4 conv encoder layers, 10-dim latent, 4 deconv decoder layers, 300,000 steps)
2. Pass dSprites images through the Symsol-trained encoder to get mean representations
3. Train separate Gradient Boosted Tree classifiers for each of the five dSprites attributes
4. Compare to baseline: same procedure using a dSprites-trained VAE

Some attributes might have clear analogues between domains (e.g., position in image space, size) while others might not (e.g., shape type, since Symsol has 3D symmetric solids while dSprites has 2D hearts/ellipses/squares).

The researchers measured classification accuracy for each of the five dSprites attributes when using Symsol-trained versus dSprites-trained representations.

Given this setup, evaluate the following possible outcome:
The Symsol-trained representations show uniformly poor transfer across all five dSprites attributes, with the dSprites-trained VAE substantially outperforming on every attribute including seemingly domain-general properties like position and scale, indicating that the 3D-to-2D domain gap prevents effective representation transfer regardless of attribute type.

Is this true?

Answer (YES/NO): NO